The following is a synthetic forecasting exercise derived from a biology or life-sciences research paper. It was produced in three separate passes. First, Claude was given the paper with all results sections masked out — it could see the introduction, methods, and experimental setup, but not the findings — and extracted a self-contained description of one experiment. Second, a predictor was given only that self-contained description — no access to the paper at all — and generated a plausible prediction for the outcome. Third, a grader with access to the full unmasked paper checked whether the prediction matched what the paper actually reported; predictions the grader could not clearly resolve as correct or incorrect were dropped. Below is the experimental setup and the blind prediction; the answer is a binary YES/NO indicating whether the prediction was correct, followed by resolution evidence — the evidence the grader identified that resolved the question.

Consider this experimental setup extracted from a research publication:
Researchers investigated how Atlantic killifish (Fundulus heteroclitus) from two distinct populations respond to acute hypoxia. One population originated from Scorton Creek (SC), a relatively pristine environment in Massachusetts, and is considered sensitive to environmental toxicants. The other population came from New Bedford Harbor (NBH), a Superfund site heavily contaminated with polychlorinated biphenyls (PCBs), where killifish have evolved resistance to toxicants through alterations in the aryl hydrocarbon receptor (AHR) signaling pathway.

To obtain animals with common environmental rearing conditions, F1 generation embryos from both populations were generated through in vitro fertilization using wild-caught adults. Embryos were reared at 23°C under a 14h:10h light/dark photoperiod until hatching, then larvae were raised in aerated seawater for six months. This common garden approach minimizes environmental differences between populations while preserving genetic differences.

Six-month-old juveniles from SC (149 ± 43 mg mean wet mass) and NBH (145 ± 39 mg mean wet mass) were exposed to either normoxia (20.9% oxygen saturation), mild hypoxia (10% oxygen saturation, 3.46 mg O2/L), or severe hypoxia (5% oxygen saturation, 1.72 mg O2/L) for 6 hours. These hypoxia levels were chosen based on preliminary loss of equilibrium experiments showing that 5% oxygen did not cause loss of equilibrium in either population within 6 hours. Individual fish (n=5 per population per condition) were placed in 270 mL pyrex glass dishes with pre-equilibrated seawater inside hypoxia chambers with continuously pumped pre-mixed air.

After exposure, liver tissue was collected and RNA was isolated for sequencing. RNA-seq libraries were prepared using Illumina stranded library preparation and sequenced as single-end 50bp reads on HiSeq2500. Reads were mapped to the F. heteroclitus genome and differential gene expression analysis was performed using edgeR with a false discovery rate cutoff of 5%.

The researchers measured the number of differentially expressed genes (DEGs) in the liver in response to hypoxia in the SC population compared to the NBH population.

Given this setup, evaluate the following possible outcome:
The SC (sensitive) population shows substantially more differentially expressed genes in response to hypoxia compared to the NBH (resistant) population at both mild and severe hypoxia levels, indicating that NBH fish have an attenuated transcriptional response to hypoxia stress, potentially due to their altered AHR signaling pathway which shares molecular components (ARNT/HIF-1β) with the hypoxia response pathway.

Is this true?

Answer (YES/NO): NO